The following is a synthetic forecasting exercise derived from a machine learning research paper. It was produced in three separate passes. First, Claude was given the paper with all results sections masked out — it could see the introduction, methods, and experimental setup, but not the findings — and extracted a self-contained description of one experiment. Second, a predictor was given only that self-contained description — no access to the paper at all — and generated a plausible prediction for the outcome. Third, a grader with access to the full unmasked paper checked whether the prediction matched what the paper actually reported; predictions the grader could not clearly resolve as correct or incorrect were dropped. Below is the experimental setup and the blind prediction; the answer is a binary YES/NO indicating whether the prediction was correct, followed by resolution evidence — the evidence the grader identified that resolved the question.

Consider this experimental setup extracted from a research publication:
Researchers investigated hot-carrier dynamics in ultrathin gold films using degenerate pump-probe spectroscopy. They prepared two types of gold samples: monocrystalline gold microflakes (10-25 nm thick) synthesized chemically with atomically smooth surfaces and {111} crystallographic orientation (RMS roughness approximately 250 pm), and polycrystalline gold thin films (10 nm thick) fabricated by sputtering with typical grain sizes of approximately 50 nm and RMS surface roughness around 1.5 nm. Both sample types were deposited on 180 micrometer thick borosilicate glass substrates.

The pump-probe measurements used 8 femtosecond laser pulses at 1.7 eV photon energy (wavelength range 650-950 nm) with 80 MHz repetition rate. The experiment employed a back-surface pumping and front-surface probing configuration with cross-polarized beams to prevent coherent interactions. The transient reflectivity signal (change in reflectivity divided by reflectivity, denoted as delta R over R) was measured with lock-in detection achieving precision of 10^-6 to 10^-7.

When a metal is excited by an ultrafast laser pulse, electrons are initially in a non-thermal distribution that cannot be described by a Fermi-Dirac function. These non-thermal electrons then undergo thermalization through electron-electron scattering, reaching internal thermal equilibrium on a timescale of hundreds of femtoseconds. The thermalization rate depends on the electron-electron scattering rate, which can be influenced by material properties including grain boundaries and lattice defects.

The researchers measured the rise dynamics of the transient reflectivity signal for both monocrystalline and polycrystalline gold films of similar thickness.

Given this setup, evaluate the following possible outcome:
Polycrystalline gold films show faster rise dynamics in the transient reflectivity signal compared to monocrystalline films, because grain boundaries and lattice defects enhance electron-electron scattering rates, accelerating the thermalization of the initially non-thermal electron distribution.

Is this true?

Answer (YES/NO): YES